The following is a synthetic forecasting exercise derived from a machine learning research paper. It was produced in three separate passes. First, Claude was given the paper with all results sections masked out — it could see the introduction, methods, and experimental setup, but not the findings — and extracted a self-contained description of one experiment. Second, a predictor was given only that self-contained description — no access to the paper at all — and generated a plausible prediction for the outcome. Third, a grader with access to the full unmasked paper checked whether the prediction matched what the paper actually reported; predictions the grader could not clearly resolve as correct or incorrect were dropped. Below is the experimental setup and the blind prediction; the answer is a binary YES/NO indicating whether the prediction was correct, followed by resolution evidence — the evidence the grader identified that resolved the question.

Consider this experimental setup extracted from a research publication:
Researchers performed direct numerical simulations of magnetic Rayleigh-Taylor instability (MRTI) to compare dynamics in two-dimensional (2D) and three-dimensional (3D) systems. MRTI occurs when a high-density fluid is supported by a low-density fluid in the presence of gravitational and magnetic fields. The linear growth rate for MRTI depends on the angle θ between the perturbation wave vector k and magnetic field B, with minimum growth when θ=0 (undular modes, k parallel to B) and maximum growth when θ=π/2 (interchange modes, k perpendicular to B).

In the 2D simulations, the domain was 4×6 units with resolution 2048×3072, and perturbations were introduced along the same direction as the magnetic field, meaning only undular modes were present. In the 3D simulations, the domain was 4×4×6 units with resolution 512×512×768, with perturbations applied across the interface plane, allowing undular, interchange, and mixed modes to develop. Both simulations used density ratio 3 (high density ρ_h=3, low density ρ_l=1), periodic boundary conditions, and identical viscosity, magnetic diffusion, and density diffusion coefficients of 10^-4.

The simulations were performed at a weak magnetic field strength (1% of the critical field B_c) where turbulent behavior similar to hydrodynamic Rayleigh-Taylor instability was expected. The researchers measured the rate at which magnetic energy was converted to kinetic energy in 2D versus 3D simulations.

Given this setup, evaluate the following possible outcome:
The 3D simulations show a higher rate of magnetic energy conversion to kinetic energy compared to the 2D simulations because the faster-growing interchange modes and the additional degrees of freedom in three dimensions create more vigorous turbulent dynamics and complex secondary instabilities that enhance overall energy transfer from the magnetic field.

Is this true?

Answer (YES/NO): NO